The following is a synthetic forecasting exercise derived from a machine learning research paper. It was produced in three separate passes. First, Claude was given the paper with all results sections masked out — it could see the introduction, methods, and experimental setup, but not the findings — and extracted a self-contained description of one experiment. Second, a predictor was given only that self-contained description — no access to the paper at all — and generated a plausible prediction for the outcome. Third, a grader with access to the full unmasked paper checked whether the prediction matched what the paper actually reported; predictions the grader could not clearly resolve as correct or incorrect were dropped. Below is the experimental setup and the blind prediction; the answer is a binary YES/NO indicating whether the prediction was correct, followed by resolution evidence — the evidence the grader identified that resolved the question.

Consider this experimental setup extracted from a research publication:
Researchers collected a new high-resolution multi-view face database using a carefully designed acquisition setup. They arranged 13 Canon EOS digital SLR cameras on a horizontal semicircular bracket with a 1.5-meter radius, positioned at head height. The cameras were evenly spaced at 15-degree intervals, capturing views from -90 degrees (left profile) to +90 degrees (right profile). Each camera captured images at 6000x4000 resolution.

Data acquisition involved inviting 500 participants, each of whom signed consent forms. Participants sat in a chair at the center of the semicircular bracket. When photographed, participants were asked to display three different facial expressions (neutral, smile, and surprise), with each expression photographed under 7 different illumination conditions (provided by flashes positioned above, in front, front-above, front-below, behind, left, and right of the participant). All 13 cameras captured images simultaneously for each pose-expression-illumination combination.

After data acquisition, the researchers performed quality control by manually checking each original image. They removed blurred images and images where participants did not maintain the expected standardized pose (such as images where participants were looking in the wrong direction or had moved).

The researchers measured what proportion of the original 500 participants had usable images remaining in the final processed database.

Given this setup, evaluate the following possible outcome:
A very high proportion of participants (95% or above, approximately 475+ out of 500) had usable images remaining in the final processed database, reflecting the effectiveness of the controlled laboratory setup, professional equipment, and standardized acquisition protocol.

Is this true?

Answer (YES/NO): YES